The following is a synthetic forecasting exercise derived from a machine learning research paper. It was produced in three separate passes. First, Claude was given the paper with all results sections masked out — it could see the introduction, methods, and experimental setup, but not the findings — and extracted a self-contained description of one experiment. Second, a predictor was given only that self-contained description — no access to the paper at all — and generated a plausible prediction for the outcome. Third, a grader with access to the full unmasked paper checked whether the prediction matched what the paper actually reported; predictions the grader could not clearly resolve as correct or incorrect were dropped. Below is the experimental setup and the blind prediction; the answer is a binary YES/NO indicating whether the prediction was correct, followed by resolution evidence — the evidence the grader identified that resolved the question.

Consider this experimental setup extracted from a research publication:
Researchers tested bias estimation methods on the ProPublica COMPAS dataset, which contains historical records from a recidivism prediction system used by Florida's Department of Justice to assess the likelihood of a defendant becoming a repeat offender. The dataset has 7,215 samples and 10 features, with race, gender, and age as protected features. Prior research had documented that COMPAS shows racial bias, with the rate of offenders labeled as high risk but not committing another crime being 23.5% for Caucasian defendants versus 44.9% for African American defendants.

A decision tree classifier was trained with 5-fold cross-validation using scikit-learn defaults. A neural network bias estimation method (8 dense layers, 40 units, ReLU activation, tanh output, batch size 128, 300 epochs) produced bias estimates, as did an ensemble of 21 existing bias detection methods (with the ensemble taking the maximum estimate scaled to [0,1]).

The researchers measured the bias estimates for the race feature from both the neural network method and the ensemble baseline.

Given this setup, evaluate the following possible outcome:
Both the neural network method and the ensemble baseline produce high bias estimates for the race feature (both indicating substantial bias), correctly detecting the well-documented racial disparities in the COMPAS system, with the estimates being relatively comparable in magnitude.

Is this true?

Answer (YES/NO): NO